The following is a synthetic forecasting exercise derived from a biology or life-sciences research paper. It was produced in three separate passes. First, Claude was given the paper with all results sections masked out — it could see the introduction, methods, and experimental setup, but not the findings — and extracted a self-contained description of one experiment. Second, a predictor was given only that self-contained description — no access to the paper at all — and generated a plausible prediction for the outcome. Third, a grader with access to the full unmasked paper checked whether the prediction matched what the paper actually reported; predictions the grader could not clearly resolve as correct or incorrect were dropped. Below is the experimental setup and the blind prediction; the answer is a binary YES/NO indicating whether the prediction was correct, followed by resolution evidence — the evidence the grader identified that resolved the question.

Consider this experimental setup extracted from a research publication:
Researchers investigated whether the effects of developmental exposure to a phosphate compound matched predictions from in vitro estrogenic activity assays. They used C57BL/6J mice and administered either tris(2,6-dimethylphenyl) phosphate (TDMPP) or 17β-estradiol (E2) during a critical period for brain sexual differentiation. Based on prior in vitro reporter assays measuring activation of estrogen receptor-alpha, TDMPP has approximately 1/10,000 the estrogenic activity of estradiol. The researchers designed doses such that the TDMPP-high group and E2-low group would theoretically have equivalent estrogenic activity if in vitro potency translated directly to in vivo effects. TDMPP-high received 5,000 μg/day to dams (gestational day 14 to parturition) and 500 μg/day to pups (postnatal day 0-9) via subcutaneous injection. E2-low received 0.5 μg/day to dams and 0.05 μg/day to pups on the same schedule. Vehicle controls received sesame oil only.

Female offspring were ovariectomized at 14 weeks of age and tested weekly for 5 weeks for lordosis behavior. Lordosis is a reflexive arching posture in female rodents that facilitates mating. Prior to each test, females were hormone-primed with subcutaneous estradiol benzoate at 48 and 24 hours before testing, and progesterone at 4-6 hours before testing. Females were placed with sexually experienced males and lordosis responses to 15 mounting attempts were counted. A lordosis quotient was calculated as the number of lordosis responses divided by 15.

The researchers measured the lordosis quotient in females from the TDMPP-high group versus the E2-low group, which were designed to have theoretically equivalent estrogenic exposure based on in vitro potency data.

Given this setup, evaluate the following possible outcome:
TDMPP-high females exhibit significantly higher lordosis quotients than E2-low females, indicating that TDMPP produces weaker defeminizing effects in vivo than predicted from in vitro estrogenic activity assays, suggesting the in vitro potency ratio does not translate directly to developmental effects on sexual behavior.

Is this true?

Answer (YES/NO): NO